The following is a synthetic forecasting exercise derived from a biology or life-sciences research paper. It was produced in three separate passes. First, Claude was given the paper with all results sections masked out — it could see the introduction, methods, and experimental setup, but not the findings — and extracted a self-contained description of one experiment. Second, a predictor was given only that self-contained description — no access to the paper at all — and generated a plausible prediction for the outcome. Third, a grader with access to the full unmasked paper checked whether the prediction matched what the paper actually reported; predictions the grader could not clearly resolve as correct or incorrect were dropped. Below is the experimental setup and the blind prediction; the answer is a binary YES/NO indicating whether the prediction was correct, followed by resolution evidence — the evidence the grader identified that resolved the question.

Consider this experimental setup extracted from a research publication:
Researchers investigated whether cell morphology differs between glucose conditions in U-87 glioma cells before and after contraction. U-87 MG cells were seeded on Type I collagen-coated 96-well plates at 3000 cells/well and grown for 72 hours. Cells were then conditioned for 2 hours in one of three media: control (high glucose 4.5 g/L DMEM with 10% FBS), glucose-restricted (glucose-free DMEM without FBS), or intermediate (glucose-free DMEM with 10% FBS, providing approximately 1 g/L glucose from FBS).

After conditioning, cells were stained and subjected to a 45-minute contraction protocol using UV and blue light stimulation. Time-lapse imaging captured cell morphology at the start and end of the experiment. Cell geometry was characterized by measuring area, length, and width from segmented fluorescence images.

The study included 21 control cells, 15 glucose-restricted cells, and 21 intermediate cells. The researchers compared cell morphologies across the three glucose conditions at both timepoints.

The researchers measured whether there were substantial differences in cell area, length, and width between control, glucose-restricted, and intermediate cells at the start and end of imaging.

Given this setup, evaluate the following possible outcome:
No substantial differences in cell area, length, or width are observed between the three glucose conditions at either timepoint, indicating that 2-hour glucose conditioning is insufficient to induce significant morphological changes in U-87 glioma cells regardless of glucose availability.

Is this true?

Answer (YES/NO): YES